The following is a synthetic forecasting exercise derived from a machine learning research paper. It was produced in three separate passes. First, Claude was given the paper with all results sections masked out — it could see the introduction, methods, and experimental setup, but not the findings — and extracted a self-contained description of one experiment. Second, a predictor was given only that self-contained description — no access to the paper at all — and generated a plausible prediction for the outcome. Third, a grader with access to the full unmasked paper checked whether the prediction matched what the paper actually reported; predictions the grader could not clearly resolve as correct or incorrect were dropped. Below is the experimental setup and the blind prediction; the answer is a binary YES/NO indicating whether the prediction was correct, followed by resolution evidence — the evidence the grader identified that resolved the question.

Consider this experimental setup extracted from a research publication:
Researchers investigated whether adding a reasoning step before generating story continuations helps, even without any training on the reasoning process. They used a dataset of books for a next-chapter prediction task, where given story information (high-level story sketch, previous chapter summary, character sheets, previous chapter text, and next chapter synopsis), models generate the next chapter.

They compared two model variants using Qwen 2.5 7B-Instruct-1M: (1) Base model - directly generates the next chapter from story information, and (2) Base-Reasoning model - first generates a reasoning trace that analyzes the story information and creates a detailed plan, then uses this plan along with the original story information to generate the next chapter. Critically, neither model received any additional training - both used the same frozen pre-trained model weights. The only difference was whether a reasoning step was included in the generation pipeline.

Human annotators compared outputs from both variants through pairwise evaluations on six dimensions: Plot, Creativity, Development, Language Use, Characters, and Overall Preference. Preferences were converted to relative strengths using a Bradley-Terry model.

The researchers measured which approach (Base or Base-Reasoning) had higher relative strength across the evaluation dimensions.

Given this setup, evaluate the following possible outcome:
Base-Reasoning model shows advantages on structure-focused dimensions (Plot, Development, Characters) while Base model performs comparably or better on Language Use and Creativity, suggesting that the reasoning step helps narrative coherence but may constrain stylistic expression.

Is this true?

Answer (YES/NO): NO